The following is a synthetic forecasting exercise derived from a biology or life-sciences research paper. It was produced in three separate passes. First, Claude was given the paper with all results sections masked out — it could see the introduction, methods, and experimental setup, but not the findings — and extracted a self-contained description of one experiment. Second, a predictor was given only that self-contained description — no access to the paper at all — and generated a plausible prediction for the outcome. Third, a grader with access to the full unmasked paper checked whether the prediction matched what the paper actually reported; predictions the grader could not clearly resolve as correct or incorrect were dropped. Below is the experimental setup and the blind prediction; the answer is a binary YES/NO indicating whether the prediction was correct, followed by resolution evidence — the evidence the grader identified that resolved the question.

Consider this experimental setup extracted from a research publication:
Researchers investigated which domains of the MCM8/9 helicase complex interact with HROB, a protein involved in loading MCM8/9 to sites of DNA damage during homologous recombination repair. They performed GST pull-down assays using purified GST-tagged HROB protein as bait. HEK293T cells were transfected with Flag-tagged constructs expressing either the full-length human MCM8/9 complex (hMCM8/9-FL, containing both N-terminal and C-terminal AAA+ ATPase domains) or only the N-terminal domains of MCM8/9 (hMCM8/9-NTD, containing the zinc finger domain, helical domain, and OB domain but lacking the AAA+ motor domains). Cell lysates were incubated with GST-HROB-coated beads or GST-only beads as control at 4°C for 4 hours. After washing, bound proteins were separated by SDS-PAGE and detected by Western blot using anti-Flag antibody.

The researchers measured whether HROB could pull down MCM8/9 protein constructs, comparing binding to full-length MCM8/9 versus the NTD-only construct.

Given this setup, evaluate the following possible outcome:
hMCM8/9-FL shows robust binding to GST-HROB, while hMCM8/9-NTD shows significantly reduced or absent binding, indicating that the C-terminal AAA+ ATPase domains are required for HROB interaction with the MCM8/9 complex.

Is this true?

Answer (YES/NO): NO